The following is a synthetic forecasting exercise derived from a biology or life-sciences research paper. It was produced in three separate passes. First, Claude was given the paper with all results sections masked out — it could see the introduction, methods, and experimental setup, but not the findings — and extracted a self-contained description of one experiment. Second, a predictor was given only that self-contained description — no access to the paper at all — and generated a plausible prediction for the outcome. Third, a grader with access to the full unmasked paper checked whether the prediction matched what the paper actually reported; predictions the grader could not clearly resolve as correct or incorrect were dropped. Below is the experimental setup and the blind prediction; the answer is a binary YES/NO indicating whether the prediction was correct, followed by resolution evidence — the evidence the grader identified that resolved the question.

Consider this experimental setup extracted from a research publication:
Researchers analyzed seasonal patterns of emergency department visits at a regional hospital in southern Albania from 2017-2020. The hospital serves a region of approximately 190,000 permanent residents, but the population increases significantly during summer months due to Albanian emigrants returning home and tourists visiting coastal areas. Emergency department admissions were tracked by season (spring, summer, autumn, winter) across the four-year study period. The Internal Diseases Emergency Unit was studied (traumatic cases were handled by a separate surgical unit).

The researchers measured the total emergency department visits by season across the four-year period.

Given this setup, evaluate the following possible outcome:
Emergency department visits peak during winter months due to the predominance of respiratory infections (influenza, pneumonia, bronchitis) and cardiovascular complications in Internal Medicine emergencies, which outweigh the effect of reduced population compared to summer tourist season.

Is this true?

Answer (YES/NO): NO